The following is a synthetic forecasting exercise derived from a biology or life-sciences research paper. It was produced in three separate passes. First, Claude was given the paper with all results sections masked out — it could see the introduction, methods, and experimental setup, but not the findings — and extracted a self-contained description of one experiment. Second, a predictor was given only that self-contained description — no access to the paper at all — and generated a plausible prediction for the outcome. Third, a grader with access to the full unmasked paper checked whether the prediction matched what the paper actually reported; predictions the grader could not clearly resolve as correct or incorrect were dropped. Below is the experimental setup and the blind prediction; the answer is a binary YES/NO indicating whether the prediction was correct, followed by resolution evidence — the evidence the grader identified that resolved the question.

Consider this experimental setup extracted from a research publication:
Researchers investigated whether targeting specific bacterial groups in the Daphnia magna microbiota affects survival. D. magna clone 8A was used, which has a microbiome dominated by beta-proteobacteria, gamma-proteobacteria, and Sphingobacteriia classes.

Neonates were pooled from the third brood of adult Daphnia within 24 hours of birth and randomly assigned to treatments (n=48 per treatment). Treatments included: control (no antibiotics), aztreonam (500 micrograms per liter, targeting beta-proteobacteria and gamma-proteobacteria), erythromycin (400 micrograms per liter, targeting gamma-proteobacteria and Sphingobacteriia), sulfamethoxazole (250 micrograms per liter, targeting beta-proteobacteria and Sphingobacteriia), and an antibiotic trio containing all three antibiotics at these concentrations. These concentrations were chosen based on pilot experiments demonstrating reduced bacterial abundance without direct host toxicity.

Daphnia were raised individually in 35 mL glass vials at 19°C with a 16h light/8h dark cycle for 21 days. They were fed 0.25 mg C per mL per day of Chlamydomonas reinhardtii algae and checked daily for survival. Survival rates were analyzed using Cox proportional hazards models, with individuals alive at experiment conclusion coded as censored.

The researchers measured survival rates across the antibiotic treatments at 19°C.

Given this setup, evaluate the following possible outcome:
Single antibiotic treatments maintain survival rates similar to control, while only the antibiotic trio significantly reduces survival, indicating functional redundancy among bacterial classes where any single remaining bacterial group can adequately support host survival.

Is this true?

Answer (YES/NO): NO